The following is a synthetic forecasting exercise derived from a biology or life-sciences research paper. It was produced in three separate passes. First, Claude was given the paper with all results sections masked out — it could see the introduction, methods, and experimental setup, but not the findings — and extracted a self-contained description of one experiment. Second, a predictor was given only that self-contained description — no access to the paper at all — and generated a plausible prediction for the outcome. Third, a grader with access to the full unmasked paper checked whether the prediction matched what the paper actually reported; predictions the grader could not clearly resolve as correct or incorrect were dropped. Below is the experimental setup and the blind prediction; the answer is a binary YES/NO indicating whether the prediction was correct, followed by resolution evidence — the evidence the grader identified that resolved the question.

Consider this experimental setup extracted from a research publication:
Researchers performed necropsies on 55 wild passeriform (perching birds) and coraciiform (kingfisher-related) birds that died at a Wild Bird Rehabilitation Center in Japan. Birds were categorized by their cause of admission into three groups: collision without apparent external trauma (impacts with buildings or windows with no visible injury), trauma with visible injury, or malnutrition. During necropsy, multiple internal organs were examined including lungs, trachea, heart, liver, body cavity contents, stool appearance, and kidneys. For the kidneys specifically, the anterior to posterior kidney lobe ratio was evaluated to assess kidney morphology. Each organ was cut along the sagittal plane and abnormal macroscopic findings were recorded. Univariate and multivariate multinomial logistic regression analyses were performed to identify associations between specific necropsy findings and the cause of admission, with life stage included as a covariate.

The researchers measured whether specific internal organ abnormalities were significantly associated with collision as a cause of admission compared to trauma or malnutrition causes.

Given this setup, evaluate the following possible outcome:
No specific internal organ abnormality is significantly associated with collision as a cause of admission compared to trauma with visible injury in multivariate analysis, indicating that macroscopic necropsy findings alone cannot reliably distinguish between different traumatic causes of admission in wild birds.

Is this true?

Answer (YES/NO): NO